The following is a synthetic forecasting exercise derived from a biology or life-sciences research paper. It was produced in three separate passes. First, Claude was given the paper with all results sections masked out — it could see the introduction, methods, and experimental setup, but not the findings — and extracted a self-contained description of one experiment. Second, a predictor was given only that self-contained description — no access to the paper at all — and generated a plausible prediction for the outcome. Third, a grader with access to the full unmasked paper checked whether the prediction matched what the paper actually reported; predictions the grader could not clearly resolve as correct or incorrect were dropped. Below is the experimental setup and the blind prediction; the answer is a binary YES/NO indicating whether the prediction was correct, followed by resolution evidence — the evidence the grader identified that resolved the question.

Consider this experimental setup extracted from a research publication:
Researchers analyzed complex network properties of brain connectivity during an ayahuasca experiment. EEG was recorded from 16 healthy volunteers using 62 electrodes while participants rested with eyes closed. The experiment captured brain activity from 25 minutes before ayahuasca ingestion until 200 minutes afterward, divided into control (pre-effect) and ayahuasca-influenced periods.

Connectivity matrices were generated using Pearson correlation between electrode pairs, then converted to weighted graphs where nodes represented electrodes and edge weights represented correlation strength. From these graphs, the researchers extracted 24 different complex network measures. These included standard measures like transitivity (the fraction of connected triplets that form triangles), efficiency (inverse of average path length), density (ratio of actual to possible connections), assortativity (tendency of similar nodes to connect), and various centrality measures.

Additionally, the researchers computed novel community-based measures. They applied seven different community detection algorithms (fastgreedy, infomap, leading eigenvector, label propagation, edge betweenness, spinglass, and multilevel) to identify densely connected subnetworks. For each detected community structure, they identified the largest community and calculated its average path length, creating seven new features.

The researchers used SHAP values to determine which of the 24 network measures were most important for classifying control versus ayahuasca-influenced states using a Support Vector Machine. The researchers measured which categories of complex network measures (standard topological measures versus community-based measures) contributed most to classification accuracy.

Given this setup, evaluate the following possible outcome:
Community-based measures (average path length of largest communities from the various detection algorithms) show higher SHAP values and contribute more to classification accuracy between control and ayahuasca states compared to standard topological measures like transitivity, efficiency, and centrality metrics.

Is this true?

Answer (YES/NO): NO